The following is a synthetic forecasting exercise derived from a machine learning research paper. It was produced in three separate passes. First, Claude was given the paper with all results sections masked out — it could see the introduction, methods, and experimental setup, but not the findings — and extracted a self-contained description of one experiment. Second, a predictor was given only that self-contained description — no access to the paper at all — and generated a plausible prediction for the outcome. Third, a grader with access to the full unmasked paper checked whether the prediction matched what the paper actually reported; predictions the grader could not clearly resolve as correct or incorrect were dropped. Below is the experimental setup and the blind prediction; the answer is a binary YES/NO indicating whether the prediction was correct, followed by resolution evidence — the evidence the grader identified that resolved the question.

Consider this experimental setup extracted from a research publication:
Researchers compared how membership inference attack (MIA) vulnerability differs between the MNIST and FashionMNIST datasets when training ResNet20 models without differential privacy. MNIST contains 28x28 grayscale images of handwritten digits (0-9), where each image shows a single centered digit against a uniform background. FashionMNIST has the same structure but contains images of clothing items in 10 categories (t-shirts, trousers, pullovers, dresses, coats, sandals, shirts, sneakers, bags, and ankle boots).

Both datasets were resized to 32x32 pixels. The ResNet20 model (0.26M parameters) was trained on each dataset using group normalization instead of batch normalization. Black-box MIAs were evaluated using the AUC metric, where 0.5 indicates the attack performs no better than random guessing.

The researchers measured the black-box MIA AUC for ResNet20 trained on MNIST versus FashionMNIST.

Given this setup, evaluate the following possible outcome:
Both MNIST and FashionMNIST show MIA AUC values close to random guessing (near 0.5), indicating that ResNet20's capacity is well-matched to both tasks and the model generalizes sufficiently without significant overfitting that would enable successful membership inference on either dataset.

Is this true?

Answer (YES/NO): YES